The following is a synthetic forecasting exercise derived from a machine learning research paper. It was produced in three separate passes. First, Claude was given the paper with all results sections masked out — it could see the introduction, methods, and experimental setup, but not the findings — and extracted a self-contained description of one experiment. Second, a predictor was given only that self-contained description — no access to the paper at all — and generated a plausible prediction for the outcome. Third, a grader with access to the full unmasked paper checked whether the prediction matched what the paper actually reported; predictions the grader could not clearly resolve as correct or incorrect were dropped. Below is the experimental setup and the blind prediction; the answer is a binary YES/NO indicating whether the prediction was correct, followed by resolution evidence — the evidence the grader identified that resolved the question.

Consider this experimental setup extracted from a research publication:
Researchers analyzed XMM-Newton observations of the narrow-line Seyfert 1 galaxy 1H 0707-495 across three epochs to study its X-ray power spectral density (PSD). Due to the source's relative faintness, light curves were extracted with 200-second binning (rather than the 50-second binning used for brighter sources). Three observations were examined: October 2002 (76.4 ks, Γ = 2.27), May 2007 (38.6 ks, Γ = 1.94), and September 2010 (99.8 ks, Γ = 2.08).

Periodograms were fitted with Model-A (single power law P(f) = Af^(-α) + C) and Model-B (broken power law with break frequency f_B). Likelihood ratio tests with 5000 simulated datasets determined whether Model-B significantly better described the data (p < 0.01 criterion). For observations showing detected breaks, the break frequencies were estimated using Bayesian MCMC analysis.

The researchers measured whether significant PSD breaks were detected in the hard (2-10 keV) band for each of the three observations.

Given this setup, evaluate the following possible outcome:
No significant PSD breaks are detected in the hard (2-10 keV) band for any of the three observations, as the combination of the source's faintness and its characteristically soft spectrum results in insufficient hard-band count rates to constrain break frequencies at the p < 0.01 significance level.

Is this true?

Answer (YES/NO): NO